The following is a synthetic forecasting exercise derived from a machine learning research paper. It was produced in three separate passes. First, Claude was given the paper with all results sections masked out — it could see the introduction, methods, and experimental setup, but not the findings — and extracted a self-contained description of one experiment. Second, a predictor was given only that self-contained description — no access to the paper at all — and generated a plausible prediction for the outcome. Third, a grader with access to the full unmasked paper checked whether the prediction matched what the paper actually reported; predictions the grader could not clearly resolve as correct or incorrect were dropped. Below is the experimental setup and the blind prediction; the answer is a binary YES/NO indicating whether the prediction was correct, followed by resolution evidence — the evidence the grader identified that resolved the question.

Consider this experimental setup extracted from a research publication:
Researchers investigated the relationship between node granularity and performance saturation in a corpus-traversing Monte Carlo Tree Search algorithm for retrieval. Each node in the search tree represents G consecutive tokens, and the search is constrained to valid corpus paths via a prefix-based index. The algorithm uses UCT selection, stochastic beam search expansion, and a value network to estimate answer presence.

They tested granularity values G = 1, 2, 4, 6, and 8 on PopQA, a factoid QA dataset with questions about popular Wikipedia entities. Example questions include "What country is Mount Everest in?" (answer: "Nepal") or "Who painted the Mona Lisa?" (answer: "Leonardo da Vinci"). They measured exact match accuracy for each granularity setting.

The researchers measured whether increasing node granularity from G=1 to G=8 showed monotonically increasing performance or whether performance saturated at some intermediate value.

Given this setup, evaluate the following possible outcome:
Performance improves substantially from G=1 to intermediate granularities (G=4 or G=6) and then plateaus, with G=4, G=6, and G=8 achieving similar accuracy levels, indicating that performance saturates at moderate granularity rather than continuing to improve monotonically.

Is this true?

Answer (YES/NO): NO